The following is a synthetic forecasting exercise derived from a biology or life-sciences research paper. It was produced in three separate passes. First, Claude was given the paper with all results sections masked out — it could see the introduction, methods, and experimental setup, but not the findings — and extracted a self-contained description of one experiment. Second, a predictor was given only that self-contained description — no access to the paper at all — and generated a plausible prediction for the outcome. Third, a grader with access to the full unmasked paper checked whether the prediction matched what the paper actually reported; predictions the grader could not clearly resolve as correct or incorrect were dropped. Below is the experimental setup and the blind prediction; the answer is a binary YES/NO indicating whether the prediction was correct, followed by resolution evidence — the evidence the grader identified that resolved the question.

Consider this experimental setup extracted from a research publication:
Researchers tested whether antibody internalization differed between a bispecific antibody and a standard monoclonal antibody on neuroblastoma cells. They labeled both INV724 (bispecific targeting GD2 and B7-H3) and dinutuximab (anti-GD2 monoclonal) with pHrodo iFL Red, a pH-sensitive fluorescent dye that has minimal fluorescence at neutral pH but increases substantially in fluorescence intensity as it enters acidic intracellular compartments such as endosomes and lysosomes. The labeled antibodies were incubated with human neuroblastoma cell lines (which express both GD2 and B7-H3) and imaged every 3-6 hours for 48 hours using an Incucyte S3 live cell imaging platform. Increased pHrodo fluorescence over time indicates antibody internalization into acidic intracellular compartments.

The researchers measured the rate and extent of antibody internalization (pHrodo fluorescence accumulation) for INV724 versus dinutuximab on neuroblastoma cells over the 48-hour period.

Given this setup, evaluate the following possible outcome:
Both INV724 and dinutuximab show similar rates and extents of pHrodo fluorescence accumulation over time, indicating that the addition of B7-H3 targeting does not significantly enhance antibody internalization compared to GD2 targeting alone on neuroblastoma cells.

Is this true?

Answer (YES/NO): NO